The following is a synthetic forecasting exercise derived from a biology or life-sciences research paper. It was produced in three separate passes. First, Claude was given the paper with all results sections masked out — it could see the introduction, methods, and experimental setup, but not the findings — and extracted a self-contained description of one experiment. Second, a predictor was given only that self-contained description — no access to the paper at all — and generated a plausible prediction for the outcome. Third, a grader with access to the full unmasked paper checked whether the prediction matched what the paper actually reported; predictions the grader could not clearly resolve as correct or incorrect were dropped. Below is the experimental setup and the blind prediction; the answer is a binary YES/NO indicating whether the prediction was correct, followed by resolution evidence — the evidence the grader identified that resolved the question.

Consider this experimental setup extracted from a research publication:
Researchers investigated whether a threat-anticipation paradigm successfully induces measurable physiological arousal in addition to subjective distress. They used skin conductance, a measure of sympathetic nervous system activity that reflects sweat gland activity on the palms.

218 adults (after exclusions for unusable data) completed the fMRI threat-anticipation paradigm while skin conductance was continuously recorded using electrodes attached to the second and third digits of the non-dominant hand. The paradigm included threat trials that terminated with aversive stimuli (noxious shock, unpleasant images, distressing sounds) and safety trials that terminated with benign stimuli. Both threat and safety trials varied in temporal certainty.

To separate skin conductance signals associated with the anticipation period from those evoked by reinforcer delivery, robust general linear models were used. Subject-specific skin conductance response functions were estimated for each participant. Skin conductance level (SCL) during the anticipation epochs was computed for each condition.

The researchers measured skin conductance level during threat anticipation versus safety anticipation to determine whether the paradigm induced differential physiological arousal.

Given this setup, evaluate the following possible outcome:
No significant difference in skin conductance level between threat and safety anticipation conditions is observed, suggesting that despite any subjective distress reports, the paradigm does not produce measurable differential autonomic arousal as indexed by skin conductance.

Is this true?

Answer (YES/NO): NO